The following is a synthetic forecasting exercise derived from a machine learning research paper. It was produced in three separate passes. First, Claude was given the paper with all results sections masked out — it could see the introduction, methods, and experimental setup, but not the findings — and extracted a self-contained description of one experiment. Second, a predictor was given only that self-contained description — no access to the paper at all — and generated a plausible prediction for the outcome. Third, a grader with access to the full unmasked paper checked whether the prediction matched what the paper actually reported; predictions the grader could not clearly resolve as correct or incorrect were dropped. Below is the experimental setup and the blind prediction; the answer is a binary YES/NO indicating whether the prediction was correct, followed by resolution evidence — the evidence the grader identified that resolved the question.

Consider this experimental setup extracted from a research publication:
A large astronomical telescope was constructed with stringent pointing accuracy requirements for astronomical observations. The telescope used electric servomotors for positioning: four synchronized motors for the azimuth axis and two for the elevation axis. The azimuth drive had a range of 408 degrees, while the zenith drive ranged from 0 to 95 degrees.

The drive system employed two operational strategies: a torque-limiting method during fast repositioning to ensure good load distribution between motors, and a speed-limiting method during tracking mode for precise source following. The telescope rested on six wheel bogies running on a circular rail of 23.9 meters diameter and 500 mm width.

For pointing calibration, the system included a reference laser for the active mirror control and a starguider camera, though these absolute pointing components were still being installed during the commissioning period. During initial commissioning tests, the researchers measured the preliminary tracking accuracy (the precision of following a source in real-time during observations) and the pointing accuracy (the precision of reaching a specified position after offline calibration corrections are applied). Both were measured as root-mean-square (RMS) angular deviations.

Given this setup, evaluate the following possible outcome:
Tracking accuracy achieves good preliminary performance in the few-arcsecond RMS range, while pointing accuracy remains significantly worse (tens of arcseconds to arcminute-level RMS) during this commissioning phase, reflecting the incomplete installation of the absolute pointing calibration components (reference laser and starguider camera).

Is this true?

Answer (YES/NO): NO